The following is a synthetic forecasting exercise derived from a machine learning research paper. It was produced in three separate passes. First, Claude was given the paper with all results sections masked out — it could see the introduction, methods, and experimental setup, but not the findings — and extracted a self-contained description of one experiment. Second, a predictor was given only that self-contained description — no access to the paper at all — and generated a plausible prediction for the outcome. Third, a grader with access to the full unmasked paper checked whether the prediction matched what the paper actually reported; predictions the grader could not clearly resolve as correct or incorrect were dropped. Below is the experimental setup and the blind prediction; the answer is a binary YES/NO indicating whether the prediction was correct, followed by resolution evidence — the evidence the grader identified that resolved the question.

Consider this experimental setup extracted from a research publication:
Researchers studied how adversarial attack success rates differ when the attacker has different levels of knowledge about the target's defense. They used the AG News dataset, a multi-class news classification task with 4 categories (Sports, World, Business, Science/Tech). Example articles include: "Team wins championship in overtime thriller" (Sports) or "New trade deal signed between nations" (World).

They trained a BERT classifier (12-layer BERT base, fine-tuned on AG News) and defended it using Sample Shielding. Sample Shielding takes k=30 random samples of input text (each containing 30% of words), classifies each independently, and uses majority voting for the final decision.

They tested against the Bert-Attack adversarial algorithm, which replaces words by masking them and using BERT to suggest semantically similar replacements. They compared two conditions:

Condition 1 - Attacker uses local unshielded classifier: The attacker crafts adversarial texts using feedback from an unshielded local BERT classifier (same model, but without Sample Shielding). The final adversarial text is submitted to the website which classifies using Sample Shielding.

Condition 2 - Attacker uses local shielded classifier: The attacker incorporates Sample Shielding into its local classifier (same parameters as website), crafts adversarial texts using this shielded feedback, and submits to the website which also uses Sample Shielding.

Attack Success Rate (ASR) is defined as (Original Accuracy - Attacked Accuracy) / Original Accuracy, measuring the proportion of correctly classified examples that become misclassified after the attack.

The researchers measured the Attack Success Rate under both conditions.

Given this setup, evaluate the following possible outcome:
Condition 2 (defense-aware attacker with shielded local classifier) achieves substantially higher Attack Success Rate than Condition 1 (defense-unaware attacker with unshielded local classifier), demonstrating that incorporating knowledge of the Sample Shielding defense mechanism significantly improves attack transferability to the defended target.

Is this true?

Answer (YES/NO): NO